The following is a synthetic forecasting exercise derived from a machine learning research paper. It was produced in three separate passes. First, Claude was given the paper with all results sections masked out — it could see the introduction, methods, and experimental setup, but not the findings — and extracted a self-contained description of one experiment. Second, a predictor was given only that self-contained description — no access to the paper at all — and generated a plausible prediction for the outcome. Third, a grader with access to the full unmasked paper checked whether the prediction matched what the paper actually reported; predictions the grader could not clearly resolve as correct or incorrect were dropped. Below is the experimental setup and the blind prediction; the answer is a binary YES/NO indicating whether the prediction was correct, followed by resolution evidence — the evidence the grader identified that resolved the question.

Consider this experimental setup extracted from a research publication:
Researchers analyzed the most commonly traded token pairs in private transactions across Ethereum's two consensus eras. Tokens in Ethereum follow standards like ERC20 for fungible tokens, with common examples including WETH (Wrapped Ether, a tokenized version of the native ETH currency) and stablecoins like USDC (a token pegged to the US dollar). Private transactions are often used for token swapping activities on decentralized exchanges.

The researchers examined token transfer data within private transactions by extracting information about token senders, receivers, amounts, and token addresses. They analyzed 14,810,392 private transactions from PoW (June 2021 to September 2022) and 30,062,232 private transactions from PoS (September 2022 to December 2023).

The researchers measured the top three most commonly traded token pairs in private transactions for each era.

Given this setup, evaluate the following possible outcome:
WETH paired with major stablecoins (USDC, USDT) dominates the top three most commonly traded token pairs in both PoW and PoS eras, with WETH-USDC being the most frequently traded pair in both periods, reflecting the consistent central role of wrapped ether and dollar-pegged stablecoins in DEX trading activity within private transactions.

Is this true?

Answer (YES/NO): NO